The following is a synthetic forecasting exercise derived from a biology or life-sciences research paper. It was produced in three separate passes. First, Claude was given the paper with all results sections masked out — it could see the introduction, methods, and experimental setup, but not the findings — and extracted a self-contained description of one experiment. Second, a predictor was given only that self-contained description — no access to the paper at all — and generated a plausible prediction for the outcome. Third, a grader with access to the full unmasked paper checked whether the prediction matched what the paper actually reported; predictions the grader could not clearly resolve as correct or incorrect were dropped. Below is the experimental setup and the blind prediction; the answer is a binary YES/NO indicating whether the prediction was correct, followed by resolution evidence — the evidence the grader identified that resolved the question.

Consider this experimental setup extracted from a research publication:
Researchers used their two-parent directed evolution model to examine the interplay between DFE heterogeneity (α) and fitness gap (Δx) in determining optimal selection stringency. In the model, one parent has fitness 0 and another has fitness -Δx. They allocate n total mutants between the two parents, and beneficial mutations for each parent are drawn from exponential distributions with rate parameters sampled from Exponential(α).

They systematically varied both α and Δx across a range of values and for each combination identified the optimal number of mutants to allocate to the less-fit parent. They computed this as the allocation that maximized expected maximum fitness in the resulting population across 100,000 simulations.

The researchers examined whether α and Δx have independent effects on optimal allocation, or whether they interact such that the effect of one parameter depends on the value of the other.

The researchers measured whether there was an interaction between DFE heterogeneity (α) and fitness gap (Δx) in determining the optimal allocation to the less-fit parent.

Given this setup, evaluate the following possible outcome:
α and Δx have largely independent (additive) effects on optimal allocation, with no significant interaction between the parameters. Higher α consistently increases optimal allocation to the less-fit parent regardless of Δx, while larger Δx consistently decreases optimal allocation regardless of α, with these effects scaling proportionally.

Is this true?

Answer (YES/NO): NO